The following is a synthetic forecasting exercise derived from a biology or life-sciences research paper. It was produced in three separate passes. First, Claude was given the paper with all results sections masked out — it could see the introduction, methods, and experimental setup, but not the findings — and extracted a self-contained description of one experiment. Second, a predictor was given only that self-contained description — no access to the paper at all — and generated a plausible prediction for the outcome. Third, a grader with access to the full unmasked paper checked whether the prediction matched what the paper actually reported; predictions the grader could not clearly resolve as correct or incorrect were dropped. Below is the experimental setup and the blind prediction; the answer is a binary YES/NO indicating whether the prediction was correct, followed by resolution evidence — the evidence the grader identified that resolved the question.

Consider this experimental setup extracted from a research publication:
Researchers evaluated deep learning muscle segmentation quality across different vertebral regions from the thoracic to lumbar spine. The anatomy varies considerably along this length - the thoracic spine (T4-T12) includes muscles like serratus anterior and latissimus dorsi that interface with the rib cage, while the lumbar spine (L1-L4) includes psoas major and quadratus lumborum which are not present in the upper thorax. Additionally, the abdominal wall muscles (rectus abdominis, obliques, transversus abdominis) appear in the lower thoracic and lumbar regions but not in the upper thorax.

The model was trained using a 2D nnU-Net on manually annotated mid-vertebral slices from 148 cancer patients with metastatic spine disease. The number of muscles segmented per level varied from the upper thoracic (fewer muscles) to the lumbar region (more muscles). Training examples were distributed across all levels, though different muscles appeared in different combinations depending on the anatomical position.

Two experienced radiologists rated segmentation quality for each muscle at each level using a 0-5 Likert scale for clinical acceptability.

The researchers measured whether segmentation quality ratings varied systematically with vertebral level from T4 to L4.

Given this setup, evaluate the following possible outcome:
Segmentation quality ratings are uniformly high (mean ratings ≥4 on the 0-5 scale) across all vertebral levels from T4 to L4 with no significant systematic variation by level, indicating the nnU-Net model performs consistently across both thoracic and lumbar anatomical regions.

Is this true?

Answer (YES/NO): NO